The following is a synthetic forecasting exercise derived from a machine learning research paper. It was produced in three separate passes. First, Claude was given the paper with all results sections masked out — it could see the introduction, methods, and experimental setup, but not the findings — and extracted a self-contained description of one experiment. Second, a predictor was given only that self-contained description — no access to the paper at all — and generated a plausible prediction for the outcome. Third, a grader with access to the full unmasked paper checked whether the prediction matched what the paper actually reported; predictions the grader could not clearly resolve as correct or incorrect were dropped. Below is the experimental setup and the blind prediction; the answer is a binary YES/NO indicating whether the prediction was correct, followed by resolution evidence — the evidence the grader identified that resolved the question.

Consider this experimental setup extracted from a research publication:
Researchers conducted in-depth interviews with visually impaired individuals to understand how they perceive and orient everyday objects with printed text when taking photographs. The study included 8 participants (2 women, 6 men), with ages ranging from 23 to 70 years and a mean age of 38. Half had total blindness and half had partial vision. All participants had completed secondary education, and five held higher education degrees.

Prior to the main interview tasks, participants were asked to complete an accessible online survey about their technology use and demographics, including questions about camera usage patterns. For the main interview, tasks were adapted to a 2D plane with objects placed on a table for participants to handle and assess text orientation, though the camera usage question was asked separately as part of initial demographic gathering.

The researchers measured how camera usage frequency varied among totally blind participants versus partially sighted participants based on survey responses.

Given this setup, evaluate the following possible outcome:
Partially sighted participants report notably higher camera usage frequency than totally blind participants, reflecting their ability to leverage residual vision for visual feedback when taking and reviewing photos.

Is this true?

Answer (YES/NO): YES